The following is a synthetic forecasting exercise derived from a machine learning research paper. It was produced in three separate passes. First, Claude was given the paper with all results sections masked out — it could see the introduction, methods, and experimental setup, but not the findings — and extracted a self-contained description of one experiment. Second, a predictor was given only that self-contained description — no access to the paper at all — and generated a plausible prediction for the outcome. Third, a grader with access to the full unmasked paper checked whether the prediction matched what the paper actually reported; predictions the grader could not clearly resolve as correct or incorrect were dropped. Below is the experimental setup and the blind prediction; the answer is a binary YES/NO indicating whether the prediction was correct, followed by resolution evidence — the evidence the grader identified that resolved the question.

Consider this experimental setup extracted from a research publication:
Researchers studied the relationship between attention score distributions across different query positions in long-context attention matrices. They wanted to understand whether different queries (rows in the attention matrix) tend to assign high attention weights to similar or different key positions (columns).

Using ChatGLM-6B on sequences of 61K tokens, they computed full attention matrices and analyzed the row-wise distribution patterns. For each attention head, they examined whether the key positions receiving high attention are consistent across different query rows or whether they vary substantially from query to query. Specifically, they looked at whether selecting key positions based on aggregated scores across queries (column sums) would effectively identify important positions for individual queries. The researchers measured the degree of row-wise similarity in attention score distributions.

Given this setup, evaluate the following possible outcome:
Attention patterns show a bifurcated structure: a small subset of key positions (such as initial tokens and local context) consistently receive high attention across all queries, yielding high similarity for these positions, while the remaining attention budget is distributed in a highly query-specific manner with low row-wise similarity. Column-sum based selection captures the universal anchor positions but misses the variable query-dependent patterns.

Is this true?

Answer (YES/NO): NO